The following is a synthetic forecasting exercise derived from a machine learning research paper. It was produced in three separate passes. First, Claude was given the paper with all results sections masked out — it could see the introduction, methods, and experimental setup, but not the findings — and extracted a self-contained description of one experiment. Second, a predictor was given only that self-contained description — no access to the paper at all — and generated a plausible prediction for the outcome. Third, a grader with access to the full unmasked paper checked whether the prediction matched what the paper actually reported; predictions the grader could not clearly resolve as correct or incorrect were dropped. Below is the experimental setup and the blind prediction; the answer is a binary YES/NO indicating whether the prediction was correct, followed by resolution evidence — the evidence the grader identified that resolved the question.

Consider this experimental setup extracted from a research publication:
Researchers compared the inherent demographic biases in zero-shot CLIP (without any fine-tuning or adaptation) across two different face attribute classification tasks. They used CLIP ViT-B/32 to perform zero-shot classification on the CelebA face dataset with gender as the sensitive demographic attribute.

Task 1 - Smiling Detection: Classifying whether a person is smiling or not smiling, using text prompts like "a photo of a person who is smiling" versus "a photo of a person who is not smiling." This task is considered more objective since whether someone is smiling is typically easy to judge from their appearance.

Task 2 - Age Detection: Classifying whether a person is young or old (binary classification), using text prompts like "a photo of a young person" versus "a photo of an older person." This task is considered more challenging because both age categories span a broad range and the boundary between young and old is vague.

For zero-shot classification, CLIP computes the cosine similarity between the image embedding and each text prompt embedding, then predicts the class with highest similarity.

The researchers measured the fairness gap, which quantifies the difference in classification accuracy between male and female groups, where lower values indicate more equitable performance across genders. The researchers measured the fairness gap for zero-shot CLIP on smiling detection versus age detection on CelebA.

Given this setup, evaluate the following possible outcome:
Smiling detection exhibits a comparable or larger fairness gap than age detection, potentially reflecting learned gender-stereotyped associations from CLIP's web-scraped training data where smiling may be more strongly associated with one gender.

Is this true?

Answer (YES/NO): NO